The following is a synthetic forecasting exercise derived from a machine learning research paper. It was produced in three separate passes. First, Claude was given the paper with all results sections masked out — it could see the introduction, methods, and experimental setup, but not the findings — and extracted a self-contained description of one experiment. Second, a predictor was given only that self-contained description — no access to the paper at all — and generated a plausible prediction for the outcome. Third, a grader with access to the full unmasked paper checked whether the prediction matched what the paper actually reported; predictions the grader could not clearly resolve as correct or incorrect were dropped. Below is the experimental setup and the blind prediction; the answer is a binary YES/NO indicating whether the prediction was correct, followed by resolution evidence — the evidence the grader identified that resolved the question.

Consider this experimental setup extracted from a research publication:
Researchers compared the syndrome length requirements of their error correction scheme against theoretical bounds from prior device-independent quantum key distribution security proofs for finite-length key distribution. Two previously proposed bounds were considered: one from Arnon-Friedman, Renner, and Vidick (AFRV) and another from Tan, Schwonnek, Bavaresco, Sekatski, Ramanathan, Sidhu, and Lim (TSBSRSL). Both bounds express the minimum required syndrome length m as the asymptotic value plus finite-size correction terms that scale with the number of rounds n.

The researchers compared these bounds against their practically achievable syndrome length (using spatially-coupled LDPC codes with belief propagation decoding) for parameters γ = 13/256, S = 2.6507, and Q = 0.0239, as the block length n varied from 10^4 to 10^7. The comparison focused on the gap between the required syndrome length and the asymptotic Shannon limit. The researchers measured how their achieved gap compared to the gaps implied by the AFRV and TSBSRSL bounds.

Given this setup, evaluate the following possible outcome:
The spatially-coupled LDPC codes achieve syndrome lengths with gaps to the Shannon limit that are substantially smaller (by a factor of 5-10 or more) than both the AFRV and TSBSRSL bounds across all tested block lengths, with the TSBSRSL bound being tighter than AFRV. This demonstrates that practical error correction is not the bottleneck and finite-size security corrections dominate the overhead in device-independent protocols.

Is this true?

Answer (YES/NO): NO